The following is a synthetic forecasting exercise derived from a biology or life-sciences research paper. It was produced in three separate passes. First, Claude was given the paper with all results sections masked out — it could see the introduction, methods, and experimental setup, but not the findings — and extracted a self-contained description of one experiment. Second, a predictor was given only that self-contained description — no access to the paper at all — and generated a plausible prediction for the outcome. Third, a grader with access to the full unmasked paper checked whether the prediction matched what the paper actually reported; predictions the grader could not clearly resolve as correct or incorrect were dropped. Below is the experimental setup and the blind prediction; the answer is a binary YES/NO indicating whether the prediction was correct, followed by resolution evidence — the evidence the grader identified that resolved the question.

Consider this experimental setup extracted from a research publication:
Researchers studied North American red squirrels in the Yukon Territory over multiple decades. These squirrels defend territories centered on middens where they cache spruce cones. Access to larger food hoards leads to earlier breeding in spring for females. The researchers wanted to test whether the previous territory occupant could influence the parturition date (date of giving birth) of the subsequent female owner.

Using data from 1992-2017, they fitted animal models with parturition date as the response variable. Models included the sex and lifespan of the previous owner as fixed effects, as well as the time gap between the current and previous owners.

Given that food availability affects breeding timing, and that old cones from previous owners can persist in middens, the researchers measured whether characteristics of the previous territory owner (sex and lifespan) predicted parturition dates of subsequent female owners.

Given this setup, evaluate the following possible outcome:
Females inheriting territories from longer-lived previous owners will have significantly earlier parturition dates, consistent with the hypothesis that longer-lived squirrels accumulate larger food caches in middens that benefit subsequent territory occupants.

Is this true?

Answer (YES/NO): NO